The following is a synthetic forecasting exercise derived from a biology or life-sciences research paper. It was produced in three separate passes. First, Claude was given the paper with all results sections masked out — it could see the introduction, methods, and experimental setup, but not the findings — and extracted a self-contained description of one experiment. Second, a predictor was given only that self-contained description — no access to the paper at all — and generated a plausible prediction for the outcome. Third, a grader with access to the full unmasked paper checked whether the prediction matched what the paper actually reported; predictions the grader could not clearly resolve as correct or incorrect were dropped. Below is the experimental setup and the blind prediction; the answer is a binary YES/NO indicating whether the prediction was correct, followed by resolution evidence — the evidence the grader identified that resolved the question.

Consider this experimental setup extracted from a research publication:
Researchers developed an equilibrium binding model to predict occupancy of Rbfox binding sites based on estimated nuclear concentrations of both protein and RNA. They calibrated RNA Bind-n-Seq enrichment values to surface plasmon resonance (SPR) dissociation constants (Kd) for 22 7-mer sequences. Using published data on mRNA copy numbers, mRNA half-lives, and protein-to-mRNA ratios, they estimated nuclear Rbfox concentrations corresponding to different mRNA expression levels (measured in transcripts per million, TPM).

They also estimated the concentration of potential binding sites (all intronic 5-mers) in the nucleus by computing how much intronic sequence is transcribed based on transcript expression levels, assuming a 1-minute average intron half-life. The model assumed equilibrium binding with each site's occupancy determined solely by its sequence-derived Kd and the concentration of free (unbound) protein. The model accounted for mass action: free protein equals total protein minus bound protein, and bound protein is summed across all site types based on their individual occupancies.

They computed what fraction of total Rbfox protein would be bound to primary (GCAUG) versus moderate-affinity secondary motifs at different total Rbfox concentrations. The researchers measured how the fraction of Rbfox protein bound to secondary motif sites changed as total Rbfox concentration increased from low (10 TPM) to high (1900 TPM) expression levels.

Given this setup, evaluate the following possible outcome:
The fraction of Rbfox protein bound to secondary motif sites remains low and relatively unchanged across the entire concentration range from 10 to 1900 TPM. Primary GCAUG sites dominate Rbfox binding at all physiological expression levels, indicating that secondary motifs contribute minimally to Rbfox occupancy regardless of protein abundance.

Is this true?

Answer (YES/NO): NO